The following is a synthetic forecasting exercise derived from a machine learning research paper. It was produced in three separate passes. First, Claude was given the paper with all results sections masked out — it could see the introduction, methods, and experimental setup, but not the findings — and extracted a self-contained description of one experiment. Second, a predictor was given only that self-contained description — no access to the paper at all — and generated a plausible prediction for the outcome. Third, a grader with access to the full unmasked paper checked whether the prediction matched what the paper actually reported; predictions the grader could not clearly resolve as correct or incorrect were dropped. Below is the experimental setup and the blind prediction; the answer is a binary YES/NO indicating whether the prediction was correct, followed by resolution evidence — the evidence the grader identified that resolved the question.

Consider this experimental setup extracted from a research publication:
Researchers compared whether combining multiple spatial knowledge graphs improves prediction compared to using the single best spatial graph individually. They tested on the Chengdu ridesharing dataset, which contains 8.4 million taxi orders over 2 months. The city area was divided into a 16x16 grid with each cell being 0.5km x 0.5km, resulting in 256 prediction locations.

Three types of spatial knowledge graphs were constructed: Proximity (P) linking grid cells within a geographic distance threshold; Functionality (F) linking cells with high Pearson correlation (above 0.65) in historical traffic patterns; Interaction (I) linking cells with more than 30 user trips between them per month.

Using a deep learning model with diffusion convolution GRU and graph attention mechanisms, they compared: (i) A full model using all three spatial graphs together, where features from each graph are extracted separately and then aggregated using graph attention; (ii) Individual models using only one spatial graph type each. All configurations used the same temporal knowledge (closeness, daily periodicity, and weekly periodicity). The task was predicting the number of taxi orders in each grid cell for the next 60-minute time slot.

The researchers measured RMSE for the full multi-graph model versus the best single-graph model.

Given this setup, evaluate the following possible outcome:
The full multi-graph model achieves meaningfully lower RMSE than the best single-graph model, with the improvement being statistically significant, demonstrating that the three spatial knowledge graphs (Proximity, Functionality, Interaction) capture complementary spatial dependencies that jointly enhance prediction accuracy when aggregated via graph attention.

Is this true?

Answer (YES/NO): NO